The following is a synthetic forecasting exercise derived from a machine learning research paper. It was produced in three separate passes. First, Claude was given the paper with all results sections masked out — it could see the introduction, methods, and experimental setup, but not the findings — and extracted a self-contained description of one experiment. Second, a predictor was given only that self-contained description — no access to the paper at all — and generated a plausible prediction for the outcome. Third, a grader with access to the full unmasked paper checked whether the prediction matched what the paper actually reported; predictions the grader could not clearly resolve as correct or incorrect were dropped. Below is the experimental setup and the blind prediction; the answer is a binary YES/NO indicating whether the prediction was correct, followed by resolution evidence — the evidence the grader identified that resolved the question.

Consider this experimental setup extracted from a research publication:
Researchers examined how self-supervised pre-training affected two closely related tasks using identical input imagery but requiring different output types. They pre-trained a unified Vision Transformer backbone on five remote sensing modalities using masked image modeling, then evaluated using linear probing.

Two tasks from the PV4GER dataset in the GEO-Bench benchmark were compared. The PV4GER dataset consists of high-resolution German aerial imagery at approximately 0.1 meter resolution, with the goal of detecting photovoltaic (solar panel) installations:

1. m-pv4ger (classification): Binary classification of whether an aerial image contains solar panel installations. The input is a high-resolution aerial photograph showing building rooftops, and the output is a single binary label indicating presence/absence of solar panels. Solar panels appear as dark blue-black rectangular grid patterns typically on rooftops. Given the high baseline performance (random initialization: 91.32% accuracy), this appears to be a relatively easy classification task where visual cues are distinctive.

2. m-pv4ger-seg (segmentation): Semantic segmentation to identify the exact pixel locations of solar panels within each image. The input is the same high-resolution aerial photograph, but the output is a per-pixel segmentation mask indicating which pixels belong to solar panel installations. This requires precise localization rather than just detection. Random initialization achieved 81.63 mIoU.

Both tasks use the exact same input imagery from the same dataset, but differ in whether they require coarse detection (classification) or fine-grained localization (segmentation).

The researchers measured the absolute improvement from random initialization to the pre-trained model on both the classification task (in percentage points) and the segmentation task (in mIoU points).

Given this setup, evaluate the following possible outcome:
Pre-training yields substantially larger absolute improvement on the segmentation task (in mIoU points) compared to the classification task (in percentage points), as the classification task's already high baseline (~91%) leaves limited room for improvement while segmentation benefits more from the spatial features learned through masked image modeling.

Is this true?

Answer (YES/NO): YES